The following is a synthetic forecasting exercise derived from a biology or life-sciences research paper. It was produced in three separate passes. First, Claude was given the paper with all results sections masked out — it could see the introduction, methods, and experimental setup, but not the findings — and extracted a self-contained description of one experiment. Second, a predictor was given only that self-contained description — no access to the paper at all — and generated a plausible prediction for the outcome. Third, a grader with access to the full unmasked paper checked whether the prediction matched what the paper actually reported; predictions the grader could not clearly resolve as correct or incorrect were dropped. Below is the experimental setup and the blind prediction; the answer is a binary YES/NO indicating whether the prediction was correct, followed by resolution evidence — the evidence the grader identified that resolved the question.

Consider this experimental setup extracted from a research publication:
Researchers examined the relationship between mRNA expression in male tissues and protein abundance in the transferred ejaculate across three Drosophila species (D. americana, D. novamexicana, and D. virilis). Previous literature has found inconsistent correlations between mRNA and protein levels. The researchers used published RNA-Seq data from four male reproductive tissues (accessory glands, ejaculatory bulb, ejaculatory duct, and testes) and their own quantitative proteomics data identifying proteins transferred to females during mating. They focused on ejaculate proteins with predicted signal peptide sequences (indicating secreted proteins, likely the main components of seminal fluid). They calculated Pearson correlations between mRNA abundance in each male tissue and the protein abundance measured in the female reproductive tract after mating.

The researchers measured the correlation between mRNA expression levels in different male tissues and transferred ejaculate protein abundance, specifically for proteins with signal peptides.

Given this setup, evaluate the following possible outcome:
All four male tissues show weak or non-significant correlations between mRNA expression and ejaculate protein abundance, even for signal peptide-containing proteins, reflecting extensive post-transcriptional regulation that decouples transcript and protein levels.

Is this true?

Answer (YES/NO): NO